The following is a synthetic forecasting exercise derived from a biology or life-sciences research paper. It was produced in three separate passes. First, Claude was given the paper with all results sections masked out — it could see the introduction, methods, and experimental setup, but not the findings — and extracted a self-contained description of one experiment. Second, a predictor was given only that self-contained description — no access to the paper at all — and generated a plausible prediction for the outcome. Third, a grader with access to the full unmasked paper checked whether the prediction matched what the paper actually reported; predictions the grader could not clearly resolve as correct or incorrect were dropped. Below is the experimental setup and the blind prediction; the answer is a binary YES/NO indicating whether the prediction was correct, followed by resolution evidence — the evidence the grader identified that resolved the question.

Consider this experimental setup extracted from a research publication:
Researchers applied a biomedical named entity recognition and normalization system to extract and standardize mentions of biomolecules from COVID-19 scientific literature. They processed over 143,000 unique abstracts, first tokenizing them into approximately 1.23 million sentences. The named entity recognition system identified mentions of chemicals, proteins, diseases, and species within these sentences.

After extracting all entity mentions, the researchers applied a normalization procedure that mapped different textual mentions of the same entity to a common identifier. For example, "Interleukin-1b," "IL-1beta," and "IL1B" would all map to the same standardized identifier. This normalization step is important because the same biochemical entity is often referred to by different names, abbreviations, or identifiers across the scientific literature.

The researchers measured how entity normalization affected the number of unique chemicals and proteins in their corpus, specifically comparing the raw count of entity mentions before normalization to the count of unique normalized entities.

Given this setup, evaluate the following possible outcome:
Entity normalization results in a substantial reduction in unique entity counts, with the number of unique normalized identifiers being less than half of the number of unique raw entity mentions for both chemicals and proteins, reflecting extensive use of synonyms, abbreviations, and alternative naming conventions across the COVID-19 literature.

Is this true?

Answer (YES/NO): YES